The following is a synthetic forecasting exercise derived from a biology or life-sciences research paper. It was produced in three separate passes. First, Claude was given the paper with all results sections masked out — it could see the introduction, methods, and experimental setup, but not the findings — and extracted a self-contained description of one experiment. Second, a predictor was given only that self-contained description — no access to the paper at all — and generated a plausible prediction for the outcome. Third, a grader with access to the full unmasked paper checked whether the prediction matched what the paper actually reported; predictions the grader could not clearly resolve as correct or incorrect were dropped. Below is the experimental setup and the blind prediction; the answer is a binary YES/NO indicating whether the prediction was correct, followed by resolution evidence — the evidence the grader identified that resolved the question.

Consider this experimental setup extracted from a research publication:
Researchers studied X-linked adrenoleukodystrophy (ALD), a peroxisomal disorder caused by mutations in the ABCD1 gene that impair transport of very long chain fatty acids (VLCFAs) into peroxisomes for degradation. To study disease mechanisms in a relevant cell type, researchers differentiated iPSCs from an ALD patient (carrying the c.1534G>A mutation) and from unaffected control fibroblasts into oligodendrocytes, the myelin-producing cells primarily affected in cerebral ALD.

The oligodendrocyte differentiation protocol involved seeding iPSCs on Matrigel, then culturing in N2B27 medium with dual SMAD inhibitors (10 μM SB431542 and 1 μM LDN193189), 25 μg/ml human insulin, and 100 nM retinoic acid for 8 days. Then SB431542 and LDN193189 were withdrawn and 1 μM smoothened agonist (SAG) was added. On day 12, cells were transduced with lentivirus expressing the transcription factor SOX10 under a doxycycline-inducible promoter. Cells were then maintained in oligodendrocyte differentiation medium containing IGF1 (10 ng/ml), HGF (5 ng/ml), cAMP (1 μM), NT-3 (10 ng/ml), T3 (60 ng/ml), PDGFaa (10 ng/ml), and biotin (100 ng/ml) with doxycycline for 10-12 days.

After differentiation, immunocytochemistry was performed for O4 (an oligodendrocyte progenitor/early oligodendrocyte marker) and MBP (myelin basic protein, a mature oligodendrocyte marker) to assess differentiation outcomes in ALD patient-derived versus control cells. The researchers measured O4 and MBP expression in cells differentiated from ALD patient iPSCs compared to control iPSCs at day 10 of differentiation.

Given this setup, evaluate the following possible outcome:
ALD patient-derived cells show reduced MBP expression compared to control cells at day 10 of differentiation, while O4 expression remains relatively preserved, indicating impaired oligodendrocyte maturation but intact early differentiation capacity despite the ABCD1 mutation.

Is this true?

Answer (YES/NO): NO